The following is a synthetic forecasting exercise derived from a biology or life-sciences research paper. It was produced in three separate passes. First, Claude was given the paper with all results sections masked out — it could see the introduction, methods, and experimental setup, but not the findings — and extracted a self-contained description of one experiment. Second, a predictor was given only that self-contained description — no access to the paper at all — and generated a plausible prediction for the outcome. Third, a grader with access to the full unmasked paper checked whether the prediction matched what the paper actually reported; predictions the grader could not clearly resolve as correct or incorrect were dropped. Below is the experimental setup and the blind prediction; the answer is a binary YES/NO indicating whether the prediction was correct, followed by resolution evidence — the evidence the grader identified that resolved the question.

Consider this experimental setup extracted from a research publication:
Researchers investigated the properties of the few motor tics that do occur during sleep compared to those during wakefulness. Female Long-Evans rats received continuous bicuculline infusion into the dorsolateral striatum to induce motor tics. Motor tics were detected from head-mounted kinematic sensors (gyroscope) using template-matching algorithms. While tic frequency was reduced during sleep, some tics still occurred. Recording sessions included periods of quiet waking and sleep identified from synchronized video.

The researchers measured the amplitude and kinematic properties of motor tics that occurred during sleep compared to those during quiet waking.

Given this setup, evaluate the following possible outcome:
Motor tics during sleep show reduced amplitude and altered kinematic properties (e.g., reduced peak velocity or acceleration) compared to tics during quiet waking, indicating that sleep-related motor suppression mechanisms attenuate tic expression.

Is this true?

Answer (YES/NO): YES